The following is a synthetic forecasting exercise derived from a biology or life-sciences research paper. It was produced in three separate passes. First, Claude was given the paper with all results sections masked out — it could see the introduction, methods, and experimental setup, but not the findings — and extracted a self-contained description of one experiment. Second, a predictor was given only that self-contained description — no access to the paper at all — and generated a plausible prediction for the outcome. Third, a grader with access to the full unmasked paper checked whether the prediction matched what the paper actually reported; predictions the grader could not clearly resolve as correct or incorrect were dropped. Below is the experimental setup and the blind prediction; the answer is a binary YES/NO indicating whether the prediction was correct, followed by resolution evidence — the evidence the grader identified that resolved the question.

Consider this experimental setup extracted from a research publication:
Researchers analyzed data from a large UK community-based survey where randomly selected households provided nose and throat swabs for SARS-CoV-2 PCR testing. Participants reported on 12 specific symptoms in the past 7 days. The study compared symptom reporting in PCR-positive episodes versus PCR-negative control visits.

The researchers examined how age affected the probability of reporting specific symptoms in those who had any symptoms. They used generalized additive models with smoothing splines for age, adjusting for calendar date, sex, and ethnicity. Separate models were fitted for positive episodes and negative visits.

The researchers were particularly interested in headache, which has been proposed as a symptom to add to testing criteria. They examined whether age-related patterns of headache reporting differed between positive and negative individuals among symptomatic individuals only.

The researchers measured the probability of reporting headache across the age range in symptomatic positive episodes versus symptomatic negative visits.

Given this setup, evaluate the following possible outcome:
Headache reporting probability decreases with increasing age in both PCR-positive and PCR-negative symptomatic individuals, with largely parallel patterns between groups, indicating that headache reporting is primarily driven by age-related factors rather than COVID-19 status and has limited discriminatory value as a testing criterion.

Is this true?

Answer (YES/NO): NO